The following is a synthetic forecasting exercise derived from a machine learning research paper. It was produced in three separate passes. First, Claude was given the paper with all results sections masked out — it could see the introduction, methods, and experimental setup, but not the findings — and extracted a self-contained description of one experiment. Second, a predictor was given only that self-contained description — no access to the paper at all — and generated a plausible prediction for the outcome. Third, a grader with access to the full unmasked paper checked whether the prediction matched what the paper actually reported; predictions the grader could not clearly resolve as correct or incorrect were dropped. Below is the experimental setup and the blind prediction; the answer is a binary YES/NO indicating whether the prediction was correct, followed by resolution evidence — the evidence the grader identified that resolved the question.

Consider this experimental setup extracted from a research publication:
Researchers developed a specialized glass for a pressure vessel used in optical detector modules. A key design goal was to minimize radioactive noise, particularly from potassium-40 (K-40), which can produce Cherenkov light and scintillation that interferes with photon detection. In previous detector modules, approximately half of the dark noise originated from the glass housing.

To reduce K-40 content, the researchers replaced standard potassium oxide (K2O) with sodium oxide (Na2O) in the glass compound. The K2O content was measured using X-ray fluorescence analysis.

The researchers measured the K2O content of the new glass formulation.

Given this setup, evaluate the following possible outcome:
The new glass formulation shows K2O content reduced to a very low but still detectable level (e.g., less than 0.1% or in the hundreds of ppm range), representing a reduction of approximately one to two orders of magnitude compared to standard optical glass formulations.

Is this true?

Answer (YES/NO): NO